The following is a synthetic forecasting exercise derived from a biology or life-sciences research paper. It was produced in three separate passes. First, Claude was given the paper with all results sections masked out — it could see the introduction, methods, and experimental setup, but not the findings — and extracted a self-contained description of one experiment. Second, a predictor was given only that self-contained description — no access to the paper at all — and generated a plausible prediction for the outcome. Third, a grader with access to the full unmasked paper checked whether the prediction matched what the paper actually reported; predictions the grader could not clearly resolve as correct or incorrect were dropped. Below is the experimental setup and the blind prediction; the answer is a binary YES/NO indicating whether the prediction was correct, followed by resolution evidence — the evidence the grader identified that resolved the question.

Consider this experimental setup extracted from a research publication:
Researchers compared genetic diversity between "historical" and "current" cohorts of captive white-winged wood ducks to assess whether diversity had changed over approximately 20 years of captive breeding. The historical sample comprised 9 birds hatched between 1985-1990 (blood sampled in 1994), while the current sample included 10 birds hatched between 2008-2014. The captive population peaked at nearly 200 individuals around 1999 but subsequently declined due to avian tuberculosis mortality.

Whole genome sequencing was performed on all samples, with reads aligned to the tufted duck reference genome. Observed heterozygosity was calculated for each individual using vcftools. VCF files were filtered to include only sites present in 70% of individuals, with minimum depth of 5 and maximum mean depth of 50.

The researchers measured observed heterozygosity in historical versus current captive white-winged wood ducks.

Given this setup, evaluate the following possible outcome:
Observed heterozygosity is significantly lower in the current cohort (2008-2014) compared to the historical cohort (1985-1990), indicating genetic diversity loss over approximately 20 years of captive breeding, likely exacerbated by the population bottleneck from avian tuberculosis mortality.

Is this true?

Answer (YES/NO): YES